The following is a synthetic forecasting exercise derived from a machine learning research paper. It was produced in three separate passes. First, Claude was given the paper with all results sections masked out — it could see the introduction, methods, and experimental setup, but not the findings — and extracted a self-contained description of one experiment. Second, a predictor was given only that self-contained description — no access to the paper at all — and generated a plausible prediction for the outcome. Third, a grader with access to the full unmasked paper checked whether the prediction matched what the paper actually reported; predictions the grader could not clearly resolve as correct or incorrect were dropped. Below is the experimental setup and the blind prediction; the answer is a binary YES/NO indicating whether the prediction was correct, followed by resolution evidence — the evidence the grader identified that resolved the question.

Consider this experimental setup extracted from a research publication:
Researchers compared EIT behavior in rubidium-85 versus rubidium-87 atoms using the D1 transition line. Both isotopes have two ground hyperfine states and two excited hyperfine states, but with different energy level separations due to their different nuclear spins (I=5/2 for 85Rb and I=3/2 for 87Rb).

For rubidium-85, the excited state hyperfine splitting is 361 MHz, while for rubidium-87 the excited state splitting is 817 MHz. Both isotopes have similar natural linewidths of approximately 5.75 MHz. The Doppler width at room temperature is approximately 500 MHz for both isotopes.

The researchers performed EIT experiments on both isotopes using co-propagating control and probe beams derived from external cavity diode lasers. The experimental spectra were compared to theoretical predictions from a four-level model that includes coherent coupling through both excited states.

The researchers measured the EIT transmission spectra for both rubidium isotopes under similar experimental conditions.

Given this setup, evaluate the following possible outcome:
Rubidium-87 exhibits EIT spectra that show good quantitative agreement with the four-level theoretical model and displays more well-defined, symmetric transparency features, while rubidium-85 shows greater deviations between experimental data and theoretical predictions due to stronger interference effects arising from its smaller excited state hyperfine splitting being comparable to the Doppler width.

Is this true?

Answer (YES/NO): NO